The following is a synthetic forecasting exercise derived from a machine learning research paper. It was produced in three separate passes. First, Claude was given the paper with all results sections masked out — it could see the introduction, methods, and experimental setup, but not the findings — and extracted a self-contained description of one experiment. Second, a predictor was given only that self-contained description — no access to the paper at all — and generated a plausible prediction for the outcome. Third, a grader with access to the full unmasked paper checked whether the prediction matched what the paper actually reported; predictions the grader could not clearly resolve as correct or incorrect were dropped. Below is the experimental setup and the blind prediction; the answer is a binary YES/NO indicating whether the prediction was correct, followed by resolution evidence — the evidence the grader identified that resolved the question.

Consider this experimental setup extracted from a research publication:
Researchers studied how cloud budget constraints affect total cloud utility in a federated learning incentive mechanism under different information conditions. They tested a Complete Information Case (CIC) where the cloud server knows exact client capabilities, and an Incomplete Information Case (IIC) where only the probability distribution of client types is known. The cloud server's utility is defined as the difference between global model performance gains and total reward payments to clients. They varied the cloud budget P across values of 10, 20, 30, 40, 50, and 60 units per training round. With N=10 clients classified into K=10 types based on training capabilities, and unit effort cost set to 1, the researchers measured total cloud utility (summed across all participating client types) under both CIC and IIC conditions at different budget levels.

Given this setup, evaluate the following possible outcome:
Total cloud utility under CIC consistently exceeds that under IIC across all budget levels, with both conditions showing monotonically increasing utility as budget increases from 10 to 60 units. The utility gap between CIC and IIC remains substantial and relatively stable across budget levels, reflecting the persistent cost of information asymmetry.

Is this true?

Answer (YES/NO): NO